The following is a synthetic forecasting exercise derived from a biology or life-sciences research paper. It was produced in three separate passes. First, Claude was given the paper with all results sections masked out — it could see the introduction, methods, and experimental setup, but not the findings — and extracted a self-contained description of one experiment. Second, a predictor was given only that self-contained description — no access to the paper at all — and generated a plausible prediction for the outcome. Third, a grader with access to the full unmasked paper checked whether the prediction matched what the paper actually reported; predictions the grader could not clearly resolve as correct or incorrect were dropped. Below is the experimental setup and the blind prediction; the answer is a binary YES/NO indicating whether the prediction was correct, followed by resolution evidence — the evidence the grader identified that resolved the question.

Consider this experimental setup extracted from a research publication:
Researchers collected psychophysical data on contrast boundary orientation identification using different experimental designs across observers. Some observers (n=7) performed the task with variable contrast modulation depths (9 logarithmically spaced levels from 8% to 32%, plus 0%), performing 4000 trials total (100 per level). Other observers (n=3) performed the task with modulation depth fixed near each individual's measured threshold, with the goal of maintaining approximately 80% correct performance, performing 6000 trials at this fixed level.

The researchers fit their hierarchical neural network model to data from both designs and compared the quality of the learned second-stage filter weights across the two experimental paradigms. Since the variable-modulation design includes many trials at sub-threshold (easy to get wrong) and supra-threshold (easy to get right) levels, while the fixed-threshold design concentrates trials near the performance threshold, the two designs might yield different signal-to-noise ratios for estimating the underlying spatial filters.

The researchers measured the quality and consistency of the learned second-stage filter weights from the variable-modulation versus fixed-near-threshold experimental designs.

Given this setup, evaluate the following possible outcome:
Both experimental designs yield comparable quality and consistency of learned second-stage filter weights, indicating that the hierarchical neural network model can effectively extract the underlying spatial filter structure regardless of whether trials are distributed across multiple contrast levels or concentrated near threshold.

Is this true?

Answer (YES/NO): YES